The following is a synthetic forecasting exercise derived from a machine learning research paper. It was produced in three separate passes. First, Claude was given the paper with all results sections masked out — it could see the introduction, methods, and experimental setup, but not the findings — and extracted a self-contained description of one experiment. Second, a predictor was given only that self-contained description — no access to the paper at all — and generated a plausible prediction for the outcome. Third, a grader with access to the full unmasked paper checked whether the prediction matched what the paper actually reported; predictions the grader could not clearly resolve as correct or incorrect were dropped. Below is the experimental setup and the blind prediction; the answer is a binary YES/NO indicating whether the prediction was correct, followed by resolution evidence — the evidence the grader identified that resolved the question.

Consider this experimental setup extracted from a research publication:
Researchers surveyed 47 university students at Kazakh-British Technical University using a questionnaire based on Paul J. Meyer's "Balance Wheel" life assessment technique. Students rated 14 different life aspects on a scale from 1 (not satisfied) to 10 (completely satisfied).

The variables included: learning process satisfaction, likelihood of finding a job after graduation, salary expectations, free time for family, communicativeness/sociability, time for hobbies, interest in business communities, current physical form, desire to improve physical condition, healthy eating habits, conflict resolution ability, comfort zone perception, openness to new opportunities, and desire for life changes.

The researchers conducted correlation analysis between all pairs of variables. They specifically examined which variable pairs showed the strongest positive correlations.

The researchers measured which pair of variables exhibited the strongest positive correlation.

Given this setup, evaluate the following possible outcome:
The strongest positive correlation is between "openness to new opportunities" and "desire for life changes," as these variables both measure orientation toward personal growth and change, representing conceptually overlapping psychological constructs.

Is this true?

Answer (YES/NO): NO